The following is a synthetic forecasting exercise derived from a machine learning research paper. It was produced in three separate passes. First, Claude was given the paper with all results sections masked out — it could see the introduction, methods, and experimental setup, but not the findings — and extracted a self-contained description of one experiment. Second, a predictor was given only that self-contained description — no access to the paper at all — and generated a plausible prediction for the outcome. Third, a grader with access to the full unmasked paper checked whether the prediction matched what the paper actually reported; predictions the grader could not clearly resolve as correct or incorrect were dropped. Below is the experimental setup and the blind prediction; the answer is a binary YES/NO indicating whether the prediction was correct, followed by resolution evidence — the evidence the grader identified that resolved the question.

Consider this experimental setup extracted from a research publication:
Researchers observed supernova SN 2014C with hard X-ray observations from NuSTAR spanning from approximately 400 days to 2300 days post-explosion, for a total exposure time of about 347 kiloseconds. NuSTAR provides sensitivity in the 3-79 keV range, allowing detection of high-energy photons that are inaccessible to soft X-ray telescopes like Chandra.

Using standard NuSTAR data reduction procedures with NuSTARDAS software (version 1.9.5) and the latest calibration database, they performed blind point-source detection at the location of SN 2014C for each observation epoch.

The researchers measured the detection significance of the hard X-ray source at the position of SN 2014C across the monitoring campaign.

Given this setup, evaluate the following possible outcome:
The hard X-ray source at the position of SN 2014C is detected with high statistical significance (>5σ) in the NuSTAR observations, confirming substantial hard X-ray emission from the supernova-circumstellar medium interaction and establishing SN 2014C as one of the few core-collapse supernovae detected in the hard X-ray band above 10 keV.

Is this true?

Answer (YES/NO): YES